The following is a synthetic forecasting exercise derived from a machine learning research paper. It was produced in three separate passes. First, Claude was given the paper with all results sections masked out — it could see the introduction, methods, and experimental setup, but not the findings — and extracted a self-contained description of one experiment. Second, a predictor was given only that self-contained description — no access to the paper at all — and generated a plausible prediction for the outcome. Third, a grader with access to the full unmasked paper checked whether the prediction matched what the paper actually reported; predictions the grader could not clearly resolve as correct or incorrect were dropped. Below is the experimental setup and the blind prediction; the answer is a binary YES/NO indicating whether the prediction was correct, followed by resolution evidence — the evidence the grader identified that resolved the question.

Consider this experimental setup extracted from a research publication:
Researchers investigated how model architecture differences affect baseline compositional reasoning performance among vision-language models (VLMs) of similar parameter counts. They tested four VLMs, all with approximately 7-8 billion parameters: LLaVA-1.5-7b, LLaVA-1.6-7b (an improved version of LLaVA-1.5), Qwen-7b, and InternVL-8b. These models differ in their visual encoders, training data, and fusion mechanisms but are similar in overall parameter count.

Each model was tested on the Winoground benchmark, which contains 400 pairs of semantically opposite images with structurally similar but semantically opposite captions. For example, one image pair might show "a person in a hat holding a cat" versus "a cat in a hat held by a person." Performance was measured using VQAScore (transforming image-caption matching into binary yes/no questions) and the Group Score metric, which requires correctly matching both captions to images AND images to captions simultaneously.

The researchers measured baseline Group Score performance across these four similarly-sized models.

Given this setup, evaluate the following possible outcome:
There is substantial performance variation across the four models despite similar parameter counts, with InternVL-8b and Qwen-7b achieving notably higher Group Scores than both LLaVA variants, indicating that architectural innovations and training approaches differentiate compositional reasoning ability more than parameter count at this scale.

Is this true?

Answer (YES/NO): YES